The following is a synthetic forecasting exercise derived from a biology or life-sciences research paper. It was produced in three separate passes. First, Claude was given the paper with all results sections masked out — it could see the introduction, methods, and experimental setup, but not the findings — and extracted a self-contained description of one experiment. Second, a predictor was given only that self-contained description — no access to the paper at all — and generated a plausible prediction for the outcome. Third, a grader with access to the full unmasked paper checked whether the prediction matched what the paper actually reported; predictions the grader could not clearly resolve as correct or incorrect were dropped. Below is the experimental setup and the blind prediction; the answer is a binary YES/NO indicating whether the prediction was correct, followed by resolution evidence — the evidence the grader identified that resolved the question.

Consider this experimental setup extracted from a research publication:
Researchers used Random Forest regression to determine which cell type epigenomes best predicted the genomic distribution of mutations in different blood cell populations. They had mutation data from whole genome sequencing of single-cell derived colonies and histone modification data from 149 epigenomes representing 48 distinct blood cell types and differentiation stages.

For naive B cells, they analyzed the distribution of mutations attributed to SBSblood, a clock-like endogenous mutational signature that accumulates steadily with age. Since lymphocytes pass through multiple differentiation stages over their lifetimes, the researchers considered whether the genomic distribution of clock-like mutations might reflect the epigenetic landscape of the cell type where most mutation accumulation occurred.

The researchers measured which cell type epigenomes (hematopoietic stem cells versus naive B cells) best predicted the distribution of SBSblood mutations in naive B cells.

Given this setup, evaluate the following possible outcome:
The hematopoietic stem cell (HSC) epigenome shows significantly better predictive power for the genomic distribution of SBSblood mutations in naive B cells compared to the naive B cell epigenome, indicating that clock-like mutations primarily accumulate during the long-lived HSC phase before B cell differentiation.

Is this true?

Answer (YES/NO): YES